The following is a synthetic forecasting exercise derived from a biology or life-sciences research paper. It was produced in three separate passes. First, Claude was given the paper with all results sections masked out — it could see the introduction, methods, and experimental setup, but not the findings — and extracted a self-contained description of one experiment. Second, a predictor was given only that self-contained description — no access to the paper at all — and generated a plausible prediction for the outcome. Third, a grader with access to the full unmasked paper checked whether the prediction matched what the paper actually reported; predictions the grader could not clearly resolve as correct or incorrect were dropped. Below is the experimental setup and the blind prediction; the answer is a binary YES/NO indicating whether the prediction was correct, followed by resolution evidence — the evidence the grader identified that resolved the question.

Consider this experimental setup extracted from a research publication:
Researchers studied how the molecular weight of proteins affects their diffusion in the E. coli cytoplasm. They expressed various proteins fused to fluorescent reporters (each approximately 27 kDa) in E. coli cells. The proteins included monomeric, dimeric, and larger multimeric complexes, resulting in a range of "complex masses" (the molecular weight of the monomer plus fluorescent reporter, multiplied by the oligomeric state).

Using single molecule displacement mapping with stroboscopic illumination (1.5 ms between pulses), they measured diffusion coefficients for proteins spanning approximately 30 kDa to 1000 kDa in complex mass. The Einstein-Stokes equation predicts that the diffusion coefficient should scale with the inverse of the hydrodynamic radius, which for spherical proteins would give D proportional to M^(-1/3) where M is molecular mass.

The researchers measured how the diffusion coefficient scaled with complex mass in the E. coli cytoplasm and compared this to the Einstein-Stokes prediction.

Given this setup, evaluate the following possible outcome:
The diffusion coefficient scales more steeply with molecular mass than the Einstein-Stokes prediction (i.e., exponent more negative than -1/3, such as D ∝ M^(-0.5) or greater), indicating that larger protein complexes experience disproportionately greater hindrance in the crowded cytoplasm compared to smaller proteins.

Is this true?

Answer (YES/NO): YES